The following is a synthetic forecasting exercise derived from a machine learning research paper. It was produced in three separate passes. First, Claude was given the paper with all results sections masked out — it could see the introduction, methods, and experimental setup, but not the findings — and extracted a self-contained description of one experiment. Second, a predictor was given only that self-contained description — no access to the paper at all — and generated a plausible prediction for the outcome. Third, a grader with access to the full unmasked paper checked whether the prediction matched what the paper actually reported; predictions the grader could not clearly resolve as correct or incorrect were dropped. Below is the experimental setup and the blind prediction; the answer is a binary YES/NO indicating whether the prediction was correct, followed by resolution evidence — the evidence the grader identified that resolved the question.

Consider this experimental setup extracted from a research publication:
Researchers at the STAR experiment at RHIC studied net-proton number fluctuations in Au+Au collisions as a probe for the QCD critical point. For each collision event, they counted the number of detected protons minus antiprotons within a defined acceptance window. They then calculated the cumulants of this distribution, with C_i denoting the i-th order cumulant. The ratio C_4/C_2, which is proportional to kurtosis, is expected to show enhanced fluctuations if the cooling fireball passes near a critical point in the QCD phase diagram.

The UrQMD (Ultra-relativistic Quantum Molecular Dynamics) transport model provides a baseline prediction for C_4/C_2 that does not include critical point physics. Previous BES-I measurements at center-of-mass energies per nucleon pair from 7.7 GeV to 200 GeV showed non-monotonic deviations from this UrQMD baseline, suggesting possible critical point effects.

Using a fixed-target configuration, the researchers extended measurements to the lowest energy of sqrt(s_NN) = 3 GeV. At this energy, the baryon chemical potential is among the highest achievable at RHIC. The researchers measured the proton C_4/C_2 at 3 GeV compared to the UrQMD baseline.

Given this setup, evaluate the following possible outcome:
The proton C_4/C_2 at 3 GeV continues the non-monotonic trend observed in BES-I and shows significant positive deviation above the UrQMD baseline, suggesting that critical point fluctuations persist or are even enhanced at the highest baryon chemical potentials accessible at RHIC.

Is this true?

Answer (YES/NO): NO